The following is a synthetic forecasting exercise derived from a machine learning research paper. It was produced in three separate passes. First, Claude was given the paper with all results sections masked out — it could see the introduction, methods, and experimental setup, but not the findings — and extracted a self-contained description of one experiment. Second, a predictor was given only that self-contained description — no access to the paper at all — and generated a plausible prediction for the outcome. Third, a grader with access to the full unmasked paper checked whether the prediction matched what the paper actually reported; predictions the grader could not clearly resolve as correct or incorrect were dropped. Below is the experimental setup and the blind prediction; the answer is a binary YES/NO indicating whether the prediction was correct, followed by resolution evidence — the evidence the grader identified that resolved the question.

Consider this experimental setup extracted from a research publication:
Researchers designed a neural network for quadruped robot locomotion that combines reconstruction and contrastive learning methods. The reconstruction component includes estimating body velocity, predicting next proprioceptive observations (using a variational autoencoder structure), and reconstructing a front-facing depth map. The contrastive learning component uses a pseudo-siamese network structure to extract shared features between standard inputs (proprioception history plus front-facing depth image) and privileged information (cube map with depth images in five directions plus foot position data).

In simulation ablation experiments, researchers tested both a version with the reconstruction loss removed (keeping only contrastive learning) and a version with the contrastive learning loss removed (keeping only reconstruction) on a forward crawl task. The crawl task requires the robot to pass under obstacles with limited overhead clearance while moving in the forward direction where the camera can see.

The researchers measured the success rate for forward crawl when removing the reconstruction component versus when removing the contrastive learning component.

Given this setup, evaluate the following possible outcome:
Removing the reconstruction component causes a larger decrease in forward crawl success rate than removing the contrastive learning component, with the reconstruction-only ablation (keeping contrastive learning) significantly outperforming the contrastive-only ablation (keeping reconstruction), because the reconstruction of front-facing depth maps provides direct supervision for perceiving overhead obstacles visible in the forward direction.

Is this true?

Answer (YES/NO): YES